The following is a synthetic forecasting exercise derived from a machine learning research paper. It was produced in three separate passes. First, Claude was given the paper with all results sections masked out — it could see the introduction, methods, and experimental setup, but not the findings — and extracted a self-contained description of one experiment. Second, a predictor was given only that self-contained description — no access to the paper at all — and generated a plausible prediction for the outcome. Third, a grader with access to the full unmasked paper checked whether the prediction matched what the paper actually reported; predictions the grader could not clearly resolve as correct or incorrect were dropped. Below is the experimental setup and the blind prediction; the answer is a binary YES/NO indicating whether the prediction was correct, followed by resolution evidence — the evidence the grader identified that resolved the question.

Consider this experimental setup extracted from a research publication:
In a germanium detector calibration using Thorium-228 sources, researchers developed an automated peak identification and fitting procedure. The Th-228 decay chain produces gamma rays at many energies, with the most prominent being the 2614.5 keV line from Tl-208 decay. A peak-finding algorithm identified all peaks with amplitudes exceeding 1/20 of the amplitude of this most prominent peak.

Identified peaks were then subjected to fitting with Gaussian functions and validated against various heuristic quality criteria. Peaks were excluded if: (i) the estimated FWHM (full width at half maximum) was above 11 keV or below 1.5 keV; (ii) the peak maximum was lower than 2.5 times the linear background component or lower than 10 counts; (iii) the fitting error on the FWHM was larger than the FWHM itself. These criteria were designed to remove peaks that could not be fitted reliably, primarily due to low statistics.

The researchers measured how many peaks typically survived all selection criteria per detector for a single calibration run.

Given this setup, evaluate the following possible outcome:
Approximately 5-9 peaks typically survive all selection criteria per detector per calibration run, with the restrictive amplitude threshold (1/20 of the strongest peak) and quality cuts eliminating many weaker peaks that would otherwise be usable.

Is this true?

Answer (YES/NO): YES